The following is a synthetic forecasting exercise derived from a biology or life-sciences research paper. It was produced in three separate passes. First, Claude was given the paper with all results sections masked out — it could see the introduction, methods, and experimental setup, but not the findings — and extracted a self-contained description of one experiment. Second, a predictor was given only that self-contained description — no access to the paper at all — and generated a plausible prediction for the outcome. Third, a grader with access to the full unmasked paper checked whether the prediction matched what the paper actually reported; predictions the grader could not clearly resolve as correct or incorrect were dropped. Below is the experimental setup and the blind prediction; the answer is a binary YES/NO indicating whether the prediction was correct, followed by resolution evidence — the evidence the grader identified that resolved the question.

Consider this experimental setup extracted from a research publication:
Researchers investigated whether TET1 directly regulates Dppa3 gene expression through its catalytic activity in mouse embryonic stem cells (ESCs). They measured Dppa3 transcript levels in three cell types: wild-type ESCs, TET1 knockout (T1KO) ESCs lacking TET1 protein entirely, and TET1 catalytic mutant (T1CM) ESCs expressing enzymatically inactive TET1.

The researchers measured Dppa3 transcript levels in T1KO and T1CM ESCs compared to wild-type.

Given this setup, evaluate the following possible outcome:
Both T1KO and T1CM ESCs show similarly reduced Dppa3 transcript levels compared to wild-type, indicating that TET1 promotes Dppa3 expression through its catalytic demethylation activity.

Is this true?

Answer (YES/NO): YES